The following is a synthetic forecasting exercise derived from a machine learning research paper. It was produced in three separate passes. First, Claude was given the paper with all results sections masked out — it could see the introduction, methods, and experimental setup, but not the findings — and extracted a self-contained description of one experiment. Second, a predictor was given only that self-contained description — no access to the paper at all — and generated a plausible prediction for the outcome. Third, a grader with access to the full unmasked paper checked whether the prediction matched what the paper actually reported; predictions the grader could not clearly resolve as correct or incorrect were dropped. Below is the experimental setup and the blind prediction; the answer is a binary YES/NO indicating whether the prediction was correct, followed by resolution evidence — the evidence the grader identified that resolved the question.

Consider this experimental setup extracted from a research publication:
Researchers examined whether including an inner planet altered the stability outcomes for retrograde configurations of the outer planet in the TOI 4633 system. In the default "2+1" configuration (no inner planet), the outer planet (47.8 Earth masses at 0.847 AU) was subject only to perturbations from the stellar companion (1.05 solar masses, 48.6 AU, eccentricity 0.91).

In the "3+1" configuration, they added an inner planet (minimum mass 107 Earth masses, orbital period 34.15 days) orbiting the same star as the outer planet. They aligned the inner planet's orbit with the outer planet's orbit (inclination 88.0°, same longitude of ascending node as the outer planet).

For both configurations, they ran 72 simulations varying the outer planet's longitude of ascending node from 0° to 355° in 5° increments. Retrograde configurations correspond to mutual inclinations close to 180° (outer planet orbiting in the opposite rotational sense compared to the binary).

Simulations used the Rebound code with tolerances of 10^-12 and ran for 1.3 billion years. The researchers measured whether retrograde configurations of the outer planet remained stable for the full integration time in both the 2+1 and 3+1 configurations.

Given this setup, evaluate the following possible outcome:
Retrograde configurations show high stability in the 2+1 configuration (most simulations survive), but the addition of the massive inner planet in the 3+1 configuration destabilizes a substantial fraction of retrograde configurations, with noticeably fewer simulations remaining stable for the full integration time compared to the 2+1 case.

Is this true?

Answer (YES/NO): NO